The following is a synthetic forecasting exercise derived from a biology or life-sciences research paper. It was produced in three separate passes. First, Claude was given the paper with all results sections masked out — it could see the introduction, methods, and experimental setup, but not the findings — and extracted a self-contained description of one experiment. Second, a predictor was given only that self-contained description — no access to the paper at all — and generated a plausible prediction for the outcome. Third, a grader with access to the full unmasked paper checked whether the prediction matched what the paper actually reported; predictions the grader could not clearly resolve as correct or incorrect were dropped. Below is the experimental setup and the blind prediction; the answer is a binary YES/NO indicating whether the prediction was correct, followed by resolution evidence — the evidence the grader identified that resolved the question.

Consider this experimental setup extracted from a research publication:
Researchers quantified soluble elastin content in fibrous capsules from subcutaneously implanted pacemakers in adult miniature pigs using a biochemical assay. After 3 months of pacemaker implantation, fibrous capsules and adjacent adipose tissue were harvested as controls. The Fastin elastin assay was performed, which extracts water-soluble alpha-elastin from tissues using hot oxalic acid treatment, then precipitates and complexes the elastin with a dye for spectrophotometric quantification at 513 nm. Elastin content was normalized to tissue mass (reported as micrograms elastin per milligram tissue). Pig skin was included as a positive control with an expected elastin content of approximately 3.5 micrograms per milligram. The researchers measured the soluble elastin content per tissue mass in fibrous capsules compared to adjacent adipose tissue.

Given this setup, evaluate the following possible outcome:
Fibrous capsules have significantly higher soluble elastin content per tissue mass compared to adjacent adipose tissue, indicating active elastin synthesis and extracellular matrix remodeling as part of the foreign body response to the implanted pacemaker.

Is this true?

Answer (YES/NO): YES